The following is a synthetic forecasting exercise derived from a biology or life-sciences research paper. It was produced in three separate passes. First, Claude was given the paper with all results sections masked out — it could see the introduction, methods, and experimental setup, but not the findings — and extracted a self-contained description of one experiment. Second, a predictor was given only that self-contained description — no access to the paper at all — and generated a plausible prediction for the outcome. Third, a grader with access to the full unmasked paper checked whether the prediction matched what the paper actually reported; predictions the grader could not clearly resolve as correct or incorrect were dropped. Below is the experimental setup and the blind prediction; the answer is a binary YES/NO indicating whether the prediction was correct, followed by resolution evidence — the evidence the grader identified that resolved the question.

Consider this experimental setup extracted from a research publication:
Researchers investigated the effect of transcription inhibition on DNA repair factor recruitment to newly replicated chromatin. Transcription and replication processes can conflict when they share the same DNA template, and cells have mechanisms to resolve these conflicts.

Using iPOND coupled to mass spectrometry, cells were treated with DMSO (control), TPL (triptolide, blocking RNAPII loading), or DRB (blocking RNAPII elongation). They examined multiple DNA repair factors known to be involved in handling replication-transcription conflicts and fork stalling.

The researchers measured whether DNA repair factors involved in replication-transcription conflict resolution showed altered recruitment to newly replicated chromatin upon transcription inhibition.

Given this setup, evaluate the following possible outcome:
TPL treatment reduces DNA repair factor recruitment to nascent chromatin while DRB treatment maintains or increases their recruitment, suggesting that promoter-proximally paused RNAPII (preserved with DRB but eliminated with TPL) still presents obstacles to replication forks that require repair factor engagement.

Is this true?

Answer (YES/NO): NO